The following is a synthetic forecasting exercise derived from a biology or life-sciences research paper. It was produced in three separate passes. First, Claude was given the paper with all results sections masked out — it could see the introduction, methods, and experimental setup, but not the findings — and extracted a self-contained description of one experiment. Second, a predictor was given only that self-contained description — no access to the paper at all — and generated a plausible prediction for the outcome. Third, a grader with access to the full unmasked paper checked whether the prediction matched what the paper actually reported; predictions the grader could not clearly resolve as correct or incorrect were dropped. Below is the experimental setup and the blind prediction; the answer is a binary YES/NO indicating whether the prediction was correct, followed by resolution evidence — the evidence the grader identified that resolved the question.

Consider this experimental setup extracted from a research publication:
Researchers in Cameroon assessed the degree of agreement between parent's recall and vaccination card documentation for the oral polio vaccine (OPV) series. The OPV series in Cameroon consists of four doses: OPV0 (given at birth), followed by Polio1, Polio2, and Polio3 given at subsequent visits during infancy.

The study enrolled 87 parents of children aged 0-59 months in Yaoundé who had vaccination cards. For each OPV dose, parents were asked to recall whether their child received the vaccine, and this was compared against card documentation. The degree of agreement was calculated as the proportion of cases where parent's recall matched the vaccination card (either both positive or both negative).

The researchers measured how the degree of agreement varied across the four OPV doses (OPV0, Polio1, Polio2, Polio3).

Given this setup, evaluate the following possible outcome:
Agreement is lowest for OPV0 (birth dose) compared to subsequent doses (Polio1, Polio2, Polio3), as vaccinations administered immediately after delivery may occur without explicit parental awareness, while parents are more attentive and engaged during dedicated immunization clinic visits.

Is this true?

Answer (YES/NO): NO